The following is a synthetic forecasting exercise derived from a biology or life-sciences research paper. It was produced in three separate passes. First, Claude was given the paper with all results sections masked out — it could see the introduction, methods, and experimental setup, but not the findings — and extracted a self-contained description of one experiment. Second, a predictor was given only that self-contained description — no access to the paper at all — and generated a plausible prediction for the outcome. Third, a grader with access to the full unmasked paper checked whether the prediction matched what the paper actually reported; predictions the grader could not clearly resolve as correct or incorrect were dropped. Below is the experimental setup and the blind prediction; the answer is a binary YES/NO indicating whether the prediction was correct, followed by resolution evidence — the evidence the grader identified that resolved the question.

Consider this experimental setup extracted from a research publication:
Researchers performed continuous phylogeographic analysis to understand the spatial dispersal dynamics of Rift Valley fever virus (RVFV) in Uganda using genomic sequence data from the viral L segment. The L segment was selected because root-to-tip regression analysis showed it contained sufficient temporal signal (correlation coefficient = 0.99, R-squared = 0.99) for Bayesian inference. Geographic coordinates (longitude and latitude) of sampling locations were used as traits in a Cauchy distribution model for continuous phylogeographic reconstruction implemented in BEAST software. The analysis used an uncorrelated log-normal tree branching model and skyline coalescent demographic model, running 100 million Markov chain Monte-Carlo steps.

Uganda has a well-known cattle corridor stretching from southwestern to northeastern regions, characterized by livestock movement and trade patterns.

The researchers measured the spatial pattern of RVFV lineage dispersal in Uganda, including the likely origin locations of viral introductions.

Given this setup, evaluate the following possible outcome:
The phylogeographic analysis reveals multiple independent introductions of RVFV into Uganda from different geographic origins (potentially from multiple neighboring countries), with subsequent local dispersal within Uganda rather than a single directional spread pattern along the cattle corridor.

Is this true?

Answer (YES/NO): NO